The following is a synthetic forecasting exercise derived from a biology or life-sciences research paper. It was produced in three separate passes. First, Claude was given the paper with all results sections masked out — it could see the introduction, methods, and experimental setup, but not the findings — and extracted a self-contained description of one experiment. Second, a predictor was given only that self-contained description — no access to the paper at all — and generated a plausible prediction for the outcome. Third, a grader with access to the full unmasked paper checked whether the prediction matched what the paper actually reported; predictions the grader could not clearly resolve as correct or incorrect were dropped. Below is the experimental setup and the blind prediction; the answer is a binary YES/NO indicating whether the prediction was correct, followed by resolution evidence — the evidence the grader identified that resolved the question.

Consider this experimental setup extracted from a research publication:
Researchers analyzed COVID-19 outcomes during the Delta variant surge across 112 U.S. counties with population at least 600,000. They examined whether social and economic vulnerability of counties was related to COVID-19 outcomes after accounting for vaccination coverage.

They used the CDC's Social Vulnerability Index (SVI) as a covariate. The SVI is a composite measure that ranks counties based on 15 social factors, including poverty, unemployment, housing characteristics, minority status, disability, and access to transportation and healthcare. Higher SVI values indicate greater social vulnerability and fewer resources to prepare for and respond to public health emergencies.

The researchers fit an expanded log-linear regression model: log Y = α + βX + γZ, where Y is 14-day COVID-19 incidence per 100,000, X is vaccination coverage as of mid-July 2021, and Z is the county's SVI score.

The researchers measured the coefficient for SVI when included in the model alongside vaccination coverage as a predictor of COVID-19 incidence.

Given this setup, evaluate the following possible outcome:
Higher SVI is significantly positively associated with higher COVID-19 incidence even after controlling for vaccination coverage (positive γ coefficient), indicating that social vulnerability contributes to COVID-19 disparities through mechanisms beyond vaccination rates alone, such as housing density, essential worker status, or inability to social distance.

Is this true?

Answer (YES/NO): NO